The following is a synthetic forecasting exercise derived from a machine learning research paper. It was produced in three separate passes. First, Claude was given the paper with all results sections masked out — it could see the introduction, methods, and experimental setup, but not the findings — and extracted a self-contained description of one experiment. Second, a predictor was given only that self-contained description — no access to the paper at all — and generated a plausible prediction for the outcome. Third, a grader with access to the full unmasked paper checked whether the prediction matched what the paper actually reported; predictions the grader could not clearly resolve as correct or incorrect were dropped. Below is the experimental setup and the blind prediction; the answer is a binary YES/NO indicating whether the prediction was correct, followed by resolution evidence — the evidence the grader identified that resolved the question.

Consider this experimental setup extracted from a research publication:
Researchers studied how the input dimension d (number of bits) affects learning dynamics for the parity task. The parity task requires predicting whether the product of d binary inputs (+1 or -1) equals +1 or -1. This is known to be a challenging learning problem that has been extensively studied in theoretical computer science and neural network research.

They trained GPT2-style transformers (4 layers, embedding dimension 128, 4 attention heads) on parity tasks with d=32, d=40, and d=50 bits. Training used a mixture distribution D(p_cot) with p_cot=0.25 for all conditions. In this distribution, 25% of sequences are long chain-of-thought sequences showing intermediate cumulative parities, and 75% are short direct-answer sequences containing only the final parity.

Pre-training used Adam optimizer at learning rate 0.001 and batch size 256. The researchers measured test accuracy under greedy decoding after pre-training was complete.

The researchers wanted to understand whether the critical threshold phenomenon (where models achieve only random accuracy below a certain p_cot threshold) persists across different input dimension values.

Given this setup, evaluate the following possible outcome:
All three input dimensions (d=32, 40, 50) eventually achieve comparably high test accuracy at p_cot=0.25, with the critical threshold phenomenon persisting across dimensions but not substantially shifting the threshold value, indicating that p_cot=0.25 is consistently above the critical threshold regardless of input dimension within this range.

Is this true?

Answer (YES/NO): NO